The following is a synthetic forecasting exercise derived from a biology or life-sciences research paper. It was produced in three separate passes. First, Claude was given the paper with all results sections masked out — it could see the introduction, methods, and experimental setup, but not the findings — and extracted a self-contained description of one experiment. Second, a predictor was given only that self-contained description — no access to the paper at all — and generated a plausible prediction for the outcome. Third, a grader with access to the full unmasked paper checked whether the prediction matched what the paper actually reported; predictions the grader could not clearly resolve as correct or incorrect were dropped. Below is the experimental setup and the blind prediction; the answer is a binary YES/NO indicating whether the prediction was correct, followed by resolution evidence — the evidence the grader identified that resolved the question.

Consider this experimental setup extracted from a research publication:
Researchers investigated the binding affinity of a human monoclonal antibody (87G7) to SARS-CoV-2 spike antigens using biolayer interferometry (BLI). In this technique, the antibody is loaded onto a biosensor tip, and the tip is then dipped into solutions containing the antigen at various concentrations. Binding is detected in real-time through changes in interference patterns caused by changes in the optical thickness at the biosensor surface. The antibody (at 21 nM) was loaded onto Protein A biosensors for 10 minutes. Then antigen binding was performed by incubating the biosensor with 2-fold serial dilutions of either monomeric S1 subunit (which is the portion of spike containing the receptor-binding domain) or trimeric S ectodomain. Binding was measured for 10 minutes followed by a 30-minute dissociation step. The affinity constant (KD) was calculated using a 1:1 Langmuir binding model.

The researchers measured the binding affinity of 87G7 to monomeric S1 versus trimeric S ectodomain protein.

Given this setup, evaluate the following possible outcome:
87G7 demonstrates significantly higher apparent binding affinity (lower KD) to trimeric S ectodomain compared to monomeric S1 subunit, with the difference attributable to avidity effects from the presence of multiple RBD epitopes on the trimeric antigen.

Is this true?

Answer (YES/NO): YES